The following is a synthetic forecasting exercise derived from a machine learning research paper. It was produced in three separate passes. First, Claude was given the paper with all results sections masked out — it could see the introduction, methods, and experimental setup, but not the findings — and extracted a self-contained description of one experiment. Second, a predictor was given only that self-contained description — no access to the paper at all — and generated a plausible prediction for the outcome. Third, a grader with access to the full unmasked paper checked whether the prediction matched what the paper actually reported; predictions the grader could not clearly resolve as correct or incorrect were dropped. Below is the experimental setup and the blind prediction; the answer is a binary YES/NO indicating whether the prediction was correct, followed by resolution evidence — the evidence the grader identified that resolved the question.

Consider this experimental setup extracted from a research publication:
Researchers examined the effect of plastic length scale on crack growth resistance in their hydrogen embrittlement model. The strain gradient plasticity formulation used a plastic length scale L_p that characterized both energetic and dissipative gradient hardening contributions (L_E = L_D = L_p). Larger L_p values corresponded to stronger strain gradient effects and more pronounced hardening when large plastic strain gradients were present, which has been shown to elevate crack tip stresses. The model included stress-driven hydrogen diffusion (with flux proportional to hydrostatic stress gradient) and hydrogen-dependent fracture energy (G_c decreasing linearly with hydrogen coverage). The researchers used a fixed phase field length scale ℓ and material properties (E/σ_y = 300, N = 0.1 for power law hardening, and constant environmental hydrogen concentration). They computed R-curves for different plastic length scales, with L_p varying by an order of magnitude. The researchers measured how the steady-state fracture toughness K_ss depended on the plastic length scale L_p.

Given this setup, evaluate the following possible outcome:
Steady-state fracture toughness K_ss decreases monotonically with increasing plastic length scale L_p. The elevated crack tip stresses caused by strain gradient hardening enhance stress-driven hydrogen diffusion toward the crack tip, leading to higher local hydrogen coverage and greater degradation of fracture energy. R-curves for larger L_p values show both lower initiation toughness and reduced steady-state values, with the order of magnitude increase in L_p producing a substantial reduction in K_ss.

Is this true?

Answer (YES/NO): YES